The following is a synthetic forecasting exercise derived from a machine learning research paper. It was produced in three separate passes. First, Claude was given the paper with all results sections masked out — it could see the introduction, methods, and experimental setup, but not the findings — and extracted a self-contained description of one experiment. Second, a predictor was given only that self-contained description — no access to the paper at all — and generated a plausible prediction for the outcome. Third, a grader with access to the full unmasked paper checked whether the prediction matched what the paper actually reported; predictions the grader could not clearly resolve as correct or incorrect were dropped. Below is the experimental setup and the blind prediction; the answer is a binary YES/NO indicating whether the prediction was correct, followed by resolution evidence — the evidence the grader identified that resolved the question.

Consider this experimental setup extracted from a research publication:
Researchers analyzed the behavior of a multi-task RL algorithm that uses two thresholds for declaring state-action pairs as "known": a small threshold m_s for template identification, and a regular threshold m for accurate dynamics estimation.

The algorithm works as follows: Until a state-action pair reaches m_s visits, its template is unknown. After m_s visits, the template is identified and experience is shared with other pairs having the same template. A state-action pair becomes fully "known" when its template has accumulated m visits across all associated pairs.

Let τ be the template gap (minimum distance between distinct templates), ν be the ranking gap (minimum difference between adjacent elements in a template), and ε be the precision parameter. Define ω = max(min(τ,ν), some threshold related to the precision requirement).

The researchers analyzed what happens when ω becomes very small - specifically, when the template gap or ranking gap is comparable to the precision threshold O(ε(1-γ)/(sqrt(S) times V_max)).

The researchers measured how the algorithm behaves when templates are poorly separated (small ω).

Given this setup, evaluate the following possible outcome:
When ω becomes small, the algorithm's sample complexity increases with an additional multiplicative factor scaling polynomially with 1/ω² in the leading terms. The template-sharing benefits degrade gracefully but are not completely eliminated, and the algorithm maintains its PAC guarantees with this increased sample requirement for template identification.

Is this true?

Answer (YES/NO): NO